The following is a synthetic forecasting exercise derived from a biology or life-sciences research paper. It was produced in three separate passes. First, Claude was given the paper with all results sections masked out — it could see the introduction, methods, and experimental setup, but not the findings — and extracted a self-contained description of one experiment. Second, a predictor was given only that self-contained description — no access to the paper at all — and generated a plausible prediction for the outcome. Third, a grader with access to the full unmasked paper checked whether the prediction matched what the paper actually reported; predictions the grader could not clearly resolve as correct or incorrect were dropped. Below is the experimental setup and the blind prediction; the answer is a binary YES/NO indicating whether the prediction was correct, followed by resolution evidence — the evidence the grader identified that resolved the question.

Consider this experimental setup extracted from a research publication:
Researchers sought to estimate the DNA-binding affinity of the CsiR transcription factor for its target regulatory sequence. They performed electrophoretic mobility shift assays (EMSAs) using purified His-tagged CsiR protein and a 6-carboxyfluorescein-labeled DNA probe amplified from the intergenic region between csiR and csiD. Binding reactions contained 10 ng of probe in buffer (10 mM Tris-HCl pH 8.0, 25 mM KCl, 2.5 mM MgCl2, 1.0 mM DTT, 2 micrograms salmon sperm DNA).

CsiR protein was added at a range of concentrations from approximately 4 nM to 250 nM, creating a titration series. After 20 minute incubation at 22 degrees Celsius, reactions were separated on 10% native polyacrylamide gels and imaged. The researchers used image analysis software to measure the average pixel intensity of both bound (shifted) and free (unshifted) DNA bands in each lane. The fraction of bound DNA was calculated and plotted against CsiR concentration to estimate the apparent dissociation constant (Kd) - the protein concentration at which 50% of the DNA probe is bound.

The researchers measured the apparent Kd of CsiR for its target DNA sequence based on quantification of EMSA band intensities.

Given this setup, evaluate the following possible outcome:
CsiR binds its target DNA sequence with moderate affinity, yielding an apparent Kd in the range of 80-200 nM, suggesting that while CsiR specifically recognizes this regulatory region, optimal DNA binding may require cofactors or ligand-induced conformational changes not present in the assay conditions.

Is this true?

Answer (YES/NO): NO